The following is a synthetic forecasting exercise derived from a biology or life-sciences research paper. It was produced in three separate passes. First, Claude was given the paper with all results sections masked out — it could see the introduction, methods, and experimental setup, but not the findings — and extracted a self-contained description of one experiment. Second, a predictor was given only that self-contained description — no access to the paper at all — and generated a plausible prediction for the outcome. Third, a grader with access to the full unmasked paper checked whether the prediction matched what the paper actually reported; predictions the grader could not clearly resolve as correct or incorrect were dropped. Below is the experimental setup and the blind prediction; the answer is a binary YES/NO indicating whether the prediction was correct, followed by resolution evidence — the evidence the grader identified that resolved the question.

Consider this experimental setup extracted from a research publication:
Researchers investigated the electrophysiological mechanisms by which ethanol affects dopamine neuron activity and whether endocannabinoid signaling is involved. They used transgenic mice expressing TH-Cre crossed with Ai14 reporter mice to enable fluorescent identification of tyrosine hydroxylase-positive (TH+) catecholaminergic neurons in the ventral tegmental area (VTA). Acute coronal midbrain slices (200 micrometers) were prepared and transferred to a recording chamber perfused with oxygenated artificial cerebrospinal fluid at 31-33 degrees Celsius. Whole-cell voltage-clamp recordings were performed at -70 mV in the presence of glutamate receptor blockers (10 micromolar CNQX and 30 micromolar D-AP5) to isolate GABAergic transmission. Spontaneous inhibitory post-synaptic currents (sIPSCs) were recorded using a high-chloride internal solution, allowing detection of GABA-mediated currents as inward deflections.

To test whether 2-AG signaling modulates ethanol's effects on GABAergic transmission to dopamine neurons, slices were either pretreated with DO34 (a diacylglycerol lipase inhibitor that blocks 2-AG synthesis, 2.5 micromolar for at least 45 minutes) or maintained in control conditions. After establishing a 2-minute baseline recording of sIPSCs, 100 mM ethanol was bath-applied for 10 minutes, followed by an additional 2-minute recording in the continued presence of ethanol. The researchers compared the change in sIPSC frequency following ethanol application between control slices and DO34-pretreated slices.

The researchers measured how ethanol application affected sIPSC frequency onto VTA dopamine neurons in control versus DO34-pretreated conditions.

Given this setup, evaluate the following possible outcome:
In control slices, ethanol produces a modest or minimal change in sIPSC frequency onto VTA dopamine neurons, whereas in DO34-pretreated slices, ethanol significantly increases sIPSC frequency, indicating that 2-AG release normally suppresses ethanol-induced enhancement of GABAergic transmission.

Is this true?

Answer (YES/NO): NO